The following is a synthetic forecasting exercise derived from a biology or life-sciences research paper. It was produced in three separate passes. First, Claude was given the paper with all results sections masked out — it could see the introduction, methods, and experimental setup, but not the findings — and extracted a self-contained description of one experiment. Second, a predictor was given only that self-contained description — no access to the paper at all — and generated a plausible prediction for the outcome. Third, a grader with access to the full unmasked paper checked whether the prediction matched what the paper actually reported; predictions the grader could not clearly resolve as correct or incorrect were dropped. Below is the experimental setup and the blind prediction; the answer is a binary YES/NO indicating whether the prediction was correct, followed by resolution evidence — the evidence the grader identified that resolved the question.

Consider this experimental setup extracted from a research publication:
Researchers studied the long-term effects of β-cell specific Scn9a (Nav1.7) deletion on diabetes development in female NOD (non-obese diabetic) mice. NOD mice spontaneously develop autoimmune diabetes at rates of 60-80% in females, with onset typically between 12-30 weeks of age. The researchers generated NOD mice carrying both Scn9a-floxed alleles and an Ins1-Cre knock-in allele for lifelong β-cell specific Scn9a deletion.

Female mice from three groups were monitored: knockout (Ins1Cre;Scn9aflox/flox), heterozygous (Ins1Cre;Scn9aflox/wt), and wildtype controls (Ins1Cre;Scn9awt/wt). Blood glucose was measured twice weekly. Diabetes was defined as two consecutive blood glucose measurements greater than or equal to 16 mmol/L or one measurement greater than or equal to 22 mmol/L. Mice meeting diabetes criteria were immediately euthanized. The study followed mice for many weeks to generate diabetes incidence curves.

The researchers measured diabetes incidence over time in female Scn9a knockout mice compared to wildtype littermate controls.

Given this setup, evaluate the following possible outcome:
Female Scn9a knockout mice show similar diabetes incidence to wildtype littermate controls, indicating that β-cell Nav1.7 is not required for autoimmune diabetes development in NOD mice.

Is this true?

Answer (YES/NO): YES